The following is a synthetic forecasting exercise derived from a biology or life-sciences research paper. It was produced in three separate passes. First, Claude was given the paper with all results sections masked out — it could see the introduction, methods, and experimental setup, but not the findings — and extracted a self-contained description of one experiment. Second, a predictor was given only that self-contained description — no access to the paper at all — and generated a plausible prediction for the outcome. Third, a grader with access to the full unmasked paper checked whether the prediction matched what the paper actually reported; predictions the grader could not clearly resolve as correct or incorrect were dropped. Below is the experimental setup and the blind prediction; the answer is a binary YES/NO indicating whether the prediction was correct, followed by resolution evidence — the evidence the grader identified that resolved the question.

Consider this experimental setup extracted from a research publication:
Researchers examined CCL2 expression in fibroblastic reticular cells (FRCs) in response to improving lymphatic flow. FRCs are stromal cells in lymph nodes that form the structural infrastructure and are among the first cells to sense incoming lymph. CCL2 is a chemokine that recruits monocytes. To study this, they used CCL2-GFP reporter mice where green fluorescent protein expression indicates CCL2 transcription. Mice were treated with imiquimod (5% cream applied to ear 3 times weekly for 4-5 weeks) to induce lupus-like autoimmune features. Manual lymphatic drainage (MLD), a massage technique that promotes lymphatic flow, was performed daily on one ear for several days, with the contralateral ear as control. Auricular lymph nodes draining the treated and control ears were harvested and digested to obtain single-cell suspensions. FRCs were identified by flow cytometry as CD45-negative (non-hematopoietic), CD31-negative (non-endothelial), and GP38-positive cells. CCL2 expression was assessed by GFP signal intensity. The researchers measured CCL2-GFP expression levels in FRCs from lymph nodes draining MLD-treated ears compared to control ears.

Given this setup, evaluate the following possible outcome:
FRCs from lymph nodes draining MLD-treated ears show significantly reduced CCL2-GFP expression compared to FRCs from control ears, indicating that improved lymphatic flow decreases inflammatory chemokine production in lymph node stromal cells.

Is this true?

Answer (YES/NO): NO